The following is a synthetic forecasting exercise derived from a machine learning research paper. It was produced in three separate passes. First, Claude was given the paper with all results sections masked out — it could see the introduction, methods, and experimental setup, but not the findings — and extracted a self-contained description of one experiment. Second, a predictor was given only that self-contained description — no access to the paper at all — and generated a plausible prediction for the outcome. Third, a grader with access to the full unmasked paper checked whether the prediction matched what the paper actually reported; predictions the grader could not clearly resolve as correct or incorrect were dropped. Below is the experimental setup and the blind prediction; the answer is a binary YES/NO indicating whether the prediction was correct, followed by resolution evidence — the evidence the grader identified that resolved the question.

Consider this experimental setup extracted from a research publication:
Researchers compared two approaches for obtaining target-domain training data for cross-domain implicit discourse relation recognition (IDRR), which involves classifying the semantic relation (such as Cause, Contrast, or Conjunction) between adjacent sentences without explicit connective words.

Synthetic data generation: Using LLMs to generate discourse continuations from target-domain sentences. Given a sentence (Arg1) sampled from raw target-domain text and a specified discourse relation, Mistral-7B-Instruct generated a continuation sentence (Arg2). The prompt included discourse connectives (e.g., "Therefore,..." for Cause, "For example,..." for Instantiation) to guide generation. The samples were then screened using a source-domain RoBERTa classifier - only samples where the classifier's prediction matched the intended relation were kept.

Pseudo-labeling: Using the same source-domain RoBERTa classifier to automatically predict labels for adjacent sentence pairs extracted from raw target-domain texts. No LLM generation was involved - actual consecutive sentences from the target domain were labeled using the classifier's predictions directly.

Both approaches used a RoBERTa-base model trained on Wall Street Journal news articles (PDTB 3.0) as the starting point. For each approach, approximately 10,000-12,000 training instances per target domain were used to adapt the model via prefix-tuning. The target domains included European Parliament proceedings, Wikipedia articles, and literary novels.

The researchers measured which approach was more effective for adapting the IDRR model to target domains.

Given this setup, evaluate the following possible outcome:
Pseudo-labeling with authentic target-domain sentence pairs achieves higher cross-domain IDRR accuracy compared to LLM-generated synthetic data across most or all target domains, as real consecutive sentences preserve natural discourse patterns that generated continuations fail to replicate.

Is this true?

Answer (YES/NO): NO